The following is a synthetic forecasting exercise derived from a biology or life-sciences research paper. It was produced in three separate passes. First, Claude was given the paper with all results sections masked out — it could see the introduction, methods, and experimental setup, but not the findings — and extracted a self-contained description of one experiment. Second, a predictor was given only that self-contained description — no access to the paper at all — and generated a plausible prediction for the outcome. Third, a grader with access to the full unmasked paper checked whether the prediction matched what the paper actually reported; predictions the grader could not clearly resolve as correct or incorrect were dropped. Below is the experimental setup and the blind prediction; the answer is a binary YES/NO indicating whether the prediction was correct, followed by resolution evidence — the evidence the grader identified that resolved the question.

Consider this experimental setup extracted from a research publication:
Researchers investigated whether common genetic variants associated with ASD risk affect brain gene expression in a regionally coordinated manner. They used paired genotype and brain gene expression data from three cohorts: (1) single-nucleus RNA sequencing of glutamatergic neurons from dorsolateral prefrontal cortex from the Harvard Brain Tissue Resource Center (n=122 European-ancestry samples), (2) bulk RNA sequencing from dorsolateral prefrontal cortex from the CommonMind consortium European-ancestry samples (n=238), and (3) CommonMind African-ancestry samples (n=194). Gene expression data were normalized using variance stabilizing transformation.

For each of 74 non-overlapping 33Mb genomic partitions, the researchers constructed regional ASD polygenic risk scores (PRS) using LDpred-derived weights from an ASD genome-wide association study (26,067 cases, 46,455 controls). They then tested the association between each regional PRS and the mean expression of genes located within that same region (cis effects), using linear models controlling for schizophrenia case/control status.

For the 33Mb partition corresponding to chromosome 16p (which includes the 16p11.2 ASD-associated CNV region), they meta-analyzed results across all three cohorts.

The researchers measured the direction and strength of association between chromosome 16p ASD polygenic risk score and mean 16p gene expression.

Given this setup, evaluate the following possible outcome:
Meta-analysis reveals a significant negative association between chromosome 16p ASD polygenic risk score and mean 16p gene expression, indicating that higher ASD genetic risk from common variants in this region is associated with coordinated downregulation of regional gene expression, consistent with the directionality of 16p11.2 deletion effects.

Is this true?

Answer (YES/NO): YES